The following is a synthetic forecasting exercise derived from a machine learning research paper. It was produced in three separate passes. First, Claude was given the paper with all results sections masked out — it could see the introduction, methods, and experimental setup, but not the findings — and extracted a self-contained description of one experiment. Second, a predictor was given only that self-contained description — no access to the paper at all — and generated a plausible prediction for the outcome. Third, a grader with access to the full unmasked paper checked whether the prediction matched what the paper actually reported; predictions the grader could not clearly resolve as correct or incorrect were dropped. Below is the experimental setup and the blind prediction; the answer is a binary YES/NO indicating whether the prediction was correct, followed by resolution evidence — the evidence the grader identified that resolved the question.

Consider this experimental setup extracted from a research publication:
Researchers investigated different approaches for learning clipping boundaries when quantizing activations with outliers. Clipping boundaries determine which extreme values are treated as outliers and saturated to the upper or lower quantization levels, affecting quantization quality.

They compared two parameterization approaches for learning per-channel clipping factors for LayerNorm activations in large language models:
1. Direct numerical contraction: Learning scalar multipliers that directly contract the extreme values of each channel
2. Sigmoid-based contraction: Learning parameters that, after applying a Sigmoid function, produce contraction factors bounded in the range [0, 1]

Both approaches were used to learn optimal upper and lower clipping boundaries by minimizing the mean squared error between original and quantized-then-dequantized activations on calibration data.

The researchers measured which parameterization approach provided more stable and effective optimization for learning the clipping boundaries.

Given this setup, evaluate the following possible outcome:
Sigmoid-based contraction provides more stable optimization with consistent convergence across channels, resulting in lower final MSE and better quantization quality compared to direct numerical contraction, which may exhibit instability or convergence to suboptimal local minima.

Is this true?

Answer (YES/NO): YES